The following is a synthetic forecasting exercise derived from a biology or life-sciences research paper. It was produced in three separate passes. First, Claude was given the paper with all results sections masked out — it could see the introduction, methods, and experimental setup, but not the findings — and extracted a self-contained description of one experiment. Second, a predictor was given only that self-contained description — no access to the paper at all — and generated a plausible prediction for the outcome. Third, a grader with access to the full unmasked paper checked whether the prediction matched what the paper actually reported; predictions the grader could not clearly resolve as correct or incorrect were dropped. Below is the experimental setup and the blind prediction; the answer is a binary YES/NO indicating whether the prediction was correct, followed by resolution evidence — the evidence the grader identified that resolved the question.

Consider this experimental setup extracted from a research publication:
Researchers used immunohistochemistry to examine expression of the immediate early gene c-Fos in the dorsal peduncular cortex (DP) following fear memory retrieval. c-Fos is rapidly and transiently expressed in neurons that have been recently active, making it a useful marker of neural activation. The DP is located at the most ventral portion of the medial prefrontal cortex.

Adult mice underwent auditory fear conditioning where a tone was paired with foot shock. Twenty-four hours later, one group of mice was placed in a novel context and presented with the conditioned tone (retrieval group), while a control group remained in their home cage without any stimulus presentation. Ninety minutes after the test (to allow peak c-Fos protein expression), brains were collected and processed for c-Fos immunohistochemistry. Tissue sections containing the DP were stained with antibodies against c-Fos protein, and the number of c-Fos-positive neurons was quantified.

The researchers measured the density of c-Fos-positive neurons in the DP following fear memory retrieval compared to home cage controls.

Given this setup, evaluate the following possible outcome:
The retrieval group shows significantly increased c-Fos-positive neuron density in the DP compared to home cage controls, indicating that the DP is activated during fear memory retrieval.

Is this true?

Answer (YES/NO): YES